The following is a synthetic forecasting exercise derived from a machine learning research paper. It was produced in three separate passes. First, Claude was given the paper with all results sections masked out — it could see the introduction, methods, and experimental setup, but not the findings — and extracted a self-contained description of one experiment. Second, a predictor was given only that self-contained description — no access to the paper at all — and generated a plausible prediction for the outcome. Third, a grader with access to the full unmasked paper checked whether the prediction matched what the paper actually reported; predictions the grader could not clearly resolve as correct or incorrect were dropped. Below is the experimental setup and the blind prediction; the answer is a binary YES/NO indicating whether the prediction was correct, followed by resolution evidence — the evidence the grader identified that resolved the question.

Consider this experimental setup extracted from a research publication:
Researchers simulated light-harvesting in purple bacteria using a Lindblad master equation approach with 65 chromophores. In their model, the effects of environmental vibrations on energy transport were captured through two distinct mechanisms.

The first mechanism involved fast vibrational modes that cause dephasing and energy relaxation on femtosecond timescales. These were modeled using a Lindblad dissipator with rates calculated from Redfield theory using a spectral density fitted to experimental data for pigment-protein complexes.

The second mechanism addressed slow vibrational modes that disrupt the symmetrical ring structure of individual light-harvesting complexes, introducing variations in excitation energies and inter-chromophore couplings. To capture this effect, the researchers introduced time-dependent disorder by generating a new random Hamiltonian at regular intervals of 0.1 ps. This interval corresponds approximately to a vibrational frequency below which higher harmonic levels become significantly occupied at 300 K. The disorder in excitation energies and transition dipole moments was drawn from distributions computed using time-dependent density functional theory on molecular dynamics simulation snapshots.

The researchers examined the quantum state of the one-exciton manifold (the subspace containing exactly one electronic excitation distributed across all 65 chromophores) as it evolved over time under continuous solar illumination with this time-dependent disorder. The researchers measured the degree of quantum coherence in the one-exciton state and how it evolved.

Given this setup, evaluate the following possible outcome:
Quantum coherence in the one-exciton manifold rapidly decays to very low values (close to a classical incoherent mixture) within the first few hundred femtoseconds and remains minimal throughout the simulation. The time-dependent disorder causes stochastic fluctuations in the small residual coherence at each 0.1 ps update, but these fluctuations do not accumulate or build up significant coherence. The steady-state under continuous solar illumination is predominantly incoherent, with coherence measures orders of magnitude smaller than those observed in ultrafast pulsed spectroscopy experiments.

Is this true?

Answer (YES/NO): YES